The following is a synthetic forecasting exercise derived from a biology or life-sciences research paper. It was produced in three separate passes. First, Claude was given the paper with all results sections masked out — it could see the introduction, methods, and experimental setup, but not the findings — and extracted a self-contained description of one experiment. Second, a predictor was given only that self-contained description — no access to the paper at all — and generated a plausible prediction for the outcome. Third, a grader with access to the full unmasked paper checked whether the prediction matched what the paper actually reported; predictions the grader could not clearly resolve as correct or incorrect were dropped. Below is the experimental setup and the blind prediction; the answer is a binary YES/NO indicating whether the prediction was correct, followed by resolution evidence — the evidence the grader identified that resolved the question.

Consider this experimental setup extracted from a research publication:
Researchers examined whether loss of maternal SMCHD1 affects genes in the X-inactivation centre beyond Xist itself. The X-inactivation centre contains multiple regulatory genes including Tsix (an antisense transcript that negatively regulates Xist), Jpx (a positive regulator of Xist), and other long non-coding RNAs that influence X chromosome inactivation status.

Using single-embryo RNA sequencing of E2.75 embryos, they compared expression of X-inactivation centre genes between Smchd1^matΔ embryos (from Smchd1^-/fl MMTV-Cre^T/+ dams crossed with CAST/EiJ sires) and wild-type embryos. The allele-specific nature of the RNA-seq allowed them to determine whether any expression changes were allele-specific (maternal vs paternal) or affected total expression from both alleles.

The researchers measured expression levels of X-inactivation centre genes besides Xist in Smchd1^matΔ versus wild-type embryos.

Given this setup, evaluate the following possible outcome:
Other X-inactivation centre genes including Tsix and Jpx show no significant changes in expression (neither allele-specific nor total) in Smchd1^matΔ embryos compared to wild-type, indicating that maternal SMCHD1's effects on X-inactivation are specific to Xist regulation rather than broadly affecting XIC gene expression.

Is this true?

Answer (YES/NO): YES